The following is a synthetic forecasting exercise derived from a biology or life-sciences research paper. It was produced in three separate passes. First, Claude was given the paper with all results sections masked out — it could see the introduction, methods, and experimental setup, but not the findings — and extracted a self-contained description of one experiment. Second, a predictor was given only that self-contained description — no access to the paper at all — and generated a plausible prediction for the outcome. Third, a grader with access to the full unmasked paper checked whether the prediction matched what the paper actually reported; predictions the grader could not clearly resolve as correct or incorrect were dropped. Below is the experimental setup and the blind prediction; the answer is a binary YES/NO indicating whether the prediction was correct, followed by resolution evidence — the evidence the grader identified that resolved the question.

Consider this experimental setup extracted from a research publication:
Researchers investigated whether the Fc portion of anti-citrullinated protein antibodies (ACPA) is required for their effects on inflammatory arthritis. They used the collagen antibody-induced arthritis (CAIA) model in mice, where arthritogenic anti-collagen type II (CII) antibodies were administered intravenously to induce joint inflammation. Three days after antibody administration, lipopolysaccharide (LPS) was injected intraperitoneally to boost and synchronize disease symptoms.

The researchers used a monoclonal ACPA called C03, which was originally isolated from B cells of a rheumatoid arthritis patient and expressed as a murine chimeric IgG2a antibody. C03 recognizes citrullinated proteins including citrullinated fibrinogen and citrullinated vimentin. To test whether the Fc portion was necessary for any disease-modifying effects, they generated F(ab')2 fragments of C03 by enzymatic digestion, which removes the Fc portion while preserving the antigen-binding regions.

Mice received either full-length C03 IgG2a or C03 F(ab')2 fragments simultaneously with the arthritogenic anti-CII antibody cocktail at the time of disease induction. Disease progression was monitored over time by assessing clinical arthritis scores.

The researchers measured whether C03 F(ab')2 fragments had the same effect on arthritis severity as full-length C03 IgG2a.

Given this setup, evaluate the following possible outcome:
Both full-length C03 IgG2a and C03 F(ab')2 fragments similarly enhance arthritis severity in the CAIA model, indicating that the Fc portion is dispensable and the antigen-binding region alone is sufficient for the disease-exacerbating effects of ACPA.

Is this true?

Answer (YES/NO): NO